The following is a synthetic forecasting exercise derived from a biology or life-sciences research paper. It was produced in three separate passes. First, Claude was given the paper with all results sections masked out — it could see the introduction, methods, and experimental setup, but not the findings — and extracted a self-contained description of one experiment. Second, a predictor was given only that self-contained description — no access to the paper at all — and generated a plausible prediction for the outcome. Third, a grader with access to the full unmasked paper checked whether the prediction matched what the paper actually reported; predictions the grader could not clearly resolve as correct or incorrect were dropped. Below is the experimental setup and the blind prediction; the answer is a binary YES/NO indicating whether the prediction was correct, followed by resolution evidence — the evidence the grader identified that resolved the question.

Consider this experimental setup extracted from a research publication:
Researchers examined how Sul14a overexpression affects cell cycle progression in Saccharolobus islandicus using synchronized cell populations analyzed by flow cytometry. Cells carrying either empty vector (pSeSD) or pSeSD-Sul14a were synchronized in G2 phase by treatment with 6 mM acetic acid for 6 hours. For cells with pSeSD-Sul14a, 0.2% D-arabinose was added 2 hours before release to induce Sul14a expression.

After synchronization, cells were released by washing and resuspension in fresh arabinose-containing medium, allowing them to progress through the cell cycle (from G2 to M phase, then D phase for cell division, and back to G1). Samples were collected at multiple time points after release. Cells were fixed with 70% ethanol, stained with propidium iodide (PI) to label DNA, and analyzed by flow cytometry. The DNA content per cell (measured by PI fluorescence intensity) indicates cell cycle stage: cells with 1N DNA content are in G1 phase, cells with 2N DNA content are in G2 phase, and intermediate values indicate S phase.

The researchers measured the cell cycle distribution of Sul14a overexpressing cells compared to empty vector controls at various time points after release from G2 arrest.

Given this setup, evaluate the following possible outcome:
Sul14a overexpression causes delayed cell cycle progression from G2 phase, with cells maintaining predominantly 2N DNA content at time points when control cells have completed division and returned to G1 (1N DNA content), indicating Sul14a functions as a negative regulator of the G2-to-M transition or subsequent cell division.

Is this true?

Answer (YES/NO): YES